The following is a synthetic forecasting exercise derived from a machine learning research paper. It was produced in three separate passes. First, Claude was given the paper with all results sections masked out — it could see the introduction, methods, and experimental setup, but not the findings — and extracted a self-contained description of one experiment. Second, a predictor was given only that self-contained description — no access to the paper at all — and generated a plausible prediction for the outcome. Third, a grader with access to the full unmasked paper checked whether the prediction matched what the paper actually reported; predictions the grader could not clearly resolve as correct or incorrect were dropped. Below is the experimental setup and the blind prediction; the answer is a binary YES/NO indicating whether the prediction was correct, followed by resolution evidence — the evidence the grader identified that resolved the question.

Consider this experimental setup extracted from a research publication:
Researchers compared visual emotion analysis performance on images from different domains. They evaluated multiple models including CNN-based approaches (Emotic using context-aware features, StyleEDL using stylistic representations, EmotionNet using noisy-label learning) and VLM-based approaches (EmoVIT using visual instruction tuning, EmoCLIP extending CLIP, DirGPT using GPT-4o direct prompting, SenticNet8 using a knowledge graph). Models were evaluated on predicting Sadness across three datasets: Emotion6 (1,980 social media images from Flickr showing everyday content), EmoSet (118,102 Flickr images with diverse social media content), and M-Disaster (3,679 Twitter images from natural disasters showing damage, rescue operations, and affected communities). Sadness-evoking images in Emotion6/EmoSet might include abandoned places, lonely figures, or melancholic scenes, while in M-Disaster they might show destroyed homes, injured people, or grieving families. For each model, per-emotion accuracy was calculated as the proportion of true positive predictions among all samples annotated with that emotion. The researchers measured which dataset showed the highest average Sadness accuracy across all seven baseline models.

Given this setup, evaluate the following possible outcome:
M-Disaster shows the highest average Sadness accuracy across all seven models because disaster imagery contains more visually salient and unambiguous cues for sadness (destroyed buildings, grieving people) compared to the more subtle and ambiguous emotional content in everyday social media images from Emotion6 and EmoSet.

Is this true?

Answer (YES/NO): NO